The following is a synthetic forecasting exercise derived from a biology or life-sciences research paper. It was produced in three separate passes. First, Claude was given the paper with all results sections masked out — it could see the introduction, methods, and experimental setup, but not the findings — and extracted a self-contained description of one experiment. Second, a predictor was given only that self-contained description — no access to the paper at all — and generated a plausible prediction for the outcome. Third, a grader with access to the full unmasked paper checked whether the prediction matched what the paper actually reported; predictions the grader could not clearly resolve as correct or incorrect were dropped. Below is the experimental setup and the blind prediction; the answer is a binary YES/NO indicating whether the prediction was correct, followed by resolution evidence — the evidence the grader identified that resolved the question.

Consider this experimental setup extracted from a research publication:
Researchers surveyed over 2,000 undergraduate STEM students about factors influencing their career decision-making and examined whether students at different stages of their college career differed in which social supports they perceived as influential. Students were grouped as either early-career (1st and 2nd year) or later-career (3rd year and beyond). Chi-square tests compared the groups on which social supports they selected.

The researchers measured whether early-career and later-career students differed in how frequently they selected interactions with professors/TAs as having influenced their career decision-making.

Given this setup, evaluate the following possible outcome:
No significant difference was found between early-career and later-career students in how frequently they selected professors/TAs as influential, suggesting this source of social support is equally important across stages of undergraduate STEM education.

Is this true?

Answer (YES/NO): NO